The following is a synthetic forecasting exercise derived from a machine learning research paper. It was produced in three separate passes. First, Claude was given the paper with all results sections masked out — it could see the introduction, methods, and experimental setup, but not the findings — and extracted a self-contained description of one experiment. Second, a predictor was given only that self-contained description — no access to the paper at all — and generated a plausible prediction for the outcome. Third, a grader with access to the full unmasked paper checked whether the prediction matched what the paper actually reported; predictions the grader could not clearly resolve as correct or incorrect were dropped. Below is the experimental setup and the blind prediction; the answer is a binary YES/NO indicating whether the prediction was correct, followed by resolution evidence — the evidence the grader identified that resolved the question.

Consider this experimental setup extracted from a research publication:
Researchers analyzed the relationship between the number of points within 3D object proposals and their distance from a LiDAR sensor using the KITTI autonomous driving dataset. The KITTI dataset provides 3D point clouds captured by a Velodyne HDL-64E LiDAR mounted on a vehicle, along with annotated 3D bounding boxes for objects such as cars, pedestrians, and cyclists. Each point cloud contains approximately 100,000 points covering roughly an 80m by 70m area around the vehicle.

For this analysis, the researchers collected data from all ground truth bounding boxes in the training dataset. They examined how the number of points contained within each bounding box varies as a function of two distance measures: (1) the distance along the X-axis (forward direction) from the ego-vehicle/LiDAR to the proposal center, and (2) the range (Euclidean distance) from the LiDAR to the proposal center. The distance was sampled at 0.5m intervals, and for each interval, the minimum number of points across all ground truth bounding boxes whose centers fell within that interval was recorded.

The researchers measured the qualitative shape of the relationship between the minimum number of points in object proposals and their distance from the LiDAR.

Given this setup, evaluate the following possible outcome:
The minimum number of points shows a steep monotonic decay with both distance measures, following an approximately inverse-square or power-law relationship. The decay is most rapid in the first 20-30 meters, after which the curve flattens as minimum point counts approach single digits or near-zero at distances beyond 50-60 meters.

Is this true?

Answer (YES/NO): NO